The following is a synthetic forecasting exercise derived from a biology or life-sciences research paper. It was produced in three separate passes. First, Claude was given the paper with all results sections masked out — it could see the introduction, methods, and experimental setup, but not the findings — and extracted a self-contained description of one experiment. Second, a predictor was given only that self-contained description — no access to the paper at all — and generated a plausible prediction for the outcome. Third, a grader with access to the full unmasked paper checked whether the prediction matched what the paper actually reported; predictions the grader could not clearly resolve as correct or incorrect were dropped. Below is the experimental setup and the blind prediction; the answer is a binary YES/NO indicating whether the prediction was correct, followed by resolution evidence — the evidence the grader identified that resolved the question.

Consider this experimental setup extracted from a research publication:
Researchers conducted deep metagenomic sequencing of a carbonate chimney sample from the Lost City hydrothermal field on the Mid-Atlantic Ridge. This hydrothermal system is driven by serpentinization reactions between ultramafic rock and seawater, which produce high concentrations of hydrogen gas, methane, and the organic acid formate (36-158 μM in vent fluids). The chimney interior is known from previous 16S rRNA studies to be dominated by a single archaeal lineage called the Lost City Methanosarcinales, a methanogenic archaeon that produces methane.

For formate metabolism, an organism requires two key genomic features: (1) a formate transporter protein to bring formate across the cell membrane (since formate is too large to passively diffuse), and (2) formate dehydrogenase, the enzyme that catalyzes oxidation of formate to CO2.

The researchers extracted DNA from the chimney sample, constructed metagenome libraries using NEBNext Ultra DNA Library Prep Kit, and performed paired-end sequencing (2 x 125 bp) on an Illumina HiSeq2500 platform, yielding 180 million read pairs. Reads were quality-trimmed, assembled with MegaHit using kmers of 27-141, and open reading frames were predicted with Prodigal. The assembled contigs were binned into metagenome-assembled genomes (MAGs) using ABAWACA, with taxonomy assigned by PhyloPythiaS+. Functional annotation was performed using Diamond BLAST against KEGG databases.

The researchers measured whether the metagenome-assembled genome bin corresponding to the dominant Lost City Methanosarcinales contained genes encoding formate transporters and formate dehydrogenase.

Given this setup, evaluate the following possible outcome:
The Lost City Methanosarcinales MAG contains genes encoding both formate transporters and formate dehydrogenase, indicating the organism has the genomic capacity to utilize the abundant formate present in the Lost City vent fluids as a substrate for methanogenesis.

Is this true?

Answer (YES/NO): NO